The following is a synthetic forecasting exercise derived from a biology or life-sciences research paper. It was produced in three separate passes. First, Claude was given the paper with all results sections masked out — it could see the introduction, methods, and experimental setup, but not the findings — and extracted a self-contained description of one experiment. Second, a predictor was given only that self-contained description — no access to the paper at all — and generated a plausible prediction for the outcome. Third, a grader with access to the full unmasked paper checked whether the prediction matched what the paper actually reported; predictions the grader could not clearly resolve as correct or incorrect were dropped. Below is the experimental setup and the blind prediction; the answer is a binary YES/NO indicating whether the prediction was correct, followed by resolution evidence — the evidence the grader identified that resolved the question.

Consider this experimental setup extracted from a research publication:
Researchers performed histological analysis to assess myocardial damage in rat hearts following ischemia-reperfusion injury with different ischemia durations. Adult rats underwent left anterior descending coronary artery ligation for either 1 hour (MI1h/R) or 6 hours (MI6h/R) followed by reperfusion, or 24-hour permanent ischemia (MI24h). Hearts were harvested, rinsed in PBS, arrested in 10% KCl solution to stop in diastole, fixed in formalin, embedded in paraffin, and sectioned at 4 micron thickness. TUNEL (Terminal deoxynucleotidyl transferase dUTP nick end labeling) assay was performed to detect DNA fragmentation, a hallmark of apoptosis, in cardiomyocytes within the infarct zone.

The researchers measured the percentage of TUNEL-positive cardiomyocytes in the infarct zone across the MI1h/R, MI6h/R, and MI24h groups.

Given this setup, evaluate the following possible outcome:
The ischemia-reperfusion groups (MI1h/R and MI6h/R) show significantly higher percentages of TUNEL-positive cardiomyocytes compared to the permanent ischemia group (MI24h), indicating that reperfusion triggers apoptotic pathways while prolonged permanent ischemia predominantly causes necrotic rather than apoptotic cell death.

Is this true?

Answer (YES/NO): NO